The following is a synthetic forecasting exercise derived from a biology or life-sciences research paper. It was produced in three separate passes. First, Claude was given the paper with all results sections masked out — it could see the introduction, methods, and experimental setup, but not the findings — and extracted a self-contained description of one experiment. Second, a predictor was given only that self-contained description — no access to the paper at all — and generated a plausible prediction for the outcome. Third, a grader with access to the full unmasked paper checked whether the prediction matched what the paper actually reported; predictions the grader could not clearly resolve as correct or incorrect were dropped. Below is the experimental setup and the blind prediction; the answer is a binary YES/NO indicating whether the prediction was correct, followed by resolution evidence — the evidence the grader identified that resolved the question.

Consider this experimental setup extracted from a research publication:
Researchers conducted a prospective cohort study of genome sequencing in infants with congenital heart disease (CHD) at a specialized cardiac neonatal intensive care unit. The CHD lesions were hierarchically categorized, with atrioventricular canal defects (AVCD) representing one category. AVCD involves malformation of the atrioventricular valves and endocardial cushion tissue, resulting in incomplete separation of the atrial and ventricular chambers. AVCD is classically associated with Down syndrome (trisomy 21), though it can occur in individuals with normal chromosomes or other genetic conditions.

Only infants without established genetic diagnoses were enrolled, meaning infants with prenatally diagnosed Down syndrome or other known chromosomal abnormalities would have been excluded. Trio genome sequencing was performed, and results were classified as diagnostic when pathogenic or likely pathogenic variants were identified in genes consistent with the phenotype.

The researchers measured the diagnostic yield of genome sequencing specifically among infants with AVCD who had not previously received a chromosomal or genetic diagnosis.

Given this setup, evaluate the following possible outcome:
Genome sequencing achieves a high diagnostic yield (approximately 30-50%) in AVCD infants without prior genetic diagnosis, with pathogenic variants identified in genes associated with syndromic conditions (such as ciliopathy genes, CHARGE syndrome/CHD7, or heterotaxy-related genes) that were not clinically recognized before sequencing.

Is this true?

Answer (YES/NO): NO